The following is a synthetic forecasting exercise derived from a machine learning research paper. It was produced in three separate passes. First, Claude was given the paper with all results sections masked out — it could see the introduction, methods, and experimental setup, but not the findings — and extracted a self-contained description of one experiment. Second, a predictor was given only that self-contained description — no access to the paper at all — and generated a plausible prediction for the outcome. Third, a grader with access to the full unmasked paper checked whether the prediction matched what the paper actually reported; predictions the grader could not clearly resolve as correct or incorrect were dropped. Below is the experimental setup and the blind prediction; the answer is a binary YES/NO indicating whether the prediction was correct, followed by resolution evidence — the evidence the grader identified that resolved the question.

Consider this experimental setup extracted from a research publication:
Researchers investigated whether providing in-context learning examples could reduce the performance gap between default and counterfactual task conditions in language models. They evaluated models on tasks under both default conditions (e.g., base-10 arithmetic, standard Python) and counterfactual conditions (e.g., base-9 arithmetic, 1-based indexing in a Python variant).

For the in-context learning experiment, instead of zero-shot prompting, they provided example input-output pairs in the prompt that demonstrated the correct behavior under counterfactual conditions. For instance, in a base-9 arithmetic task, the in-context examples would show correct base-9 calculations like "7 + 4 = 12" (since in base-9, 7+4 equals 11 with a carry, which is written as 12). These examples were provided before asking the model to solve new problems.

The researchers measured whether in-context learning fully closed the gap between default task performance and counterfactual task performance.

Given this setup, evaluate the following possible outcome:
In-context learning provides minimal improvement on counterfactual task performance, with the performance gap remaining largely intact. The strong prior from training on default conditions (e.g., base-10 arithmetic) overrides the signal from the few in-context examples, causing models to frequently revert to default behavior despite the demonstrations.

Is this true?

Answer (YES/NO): NO